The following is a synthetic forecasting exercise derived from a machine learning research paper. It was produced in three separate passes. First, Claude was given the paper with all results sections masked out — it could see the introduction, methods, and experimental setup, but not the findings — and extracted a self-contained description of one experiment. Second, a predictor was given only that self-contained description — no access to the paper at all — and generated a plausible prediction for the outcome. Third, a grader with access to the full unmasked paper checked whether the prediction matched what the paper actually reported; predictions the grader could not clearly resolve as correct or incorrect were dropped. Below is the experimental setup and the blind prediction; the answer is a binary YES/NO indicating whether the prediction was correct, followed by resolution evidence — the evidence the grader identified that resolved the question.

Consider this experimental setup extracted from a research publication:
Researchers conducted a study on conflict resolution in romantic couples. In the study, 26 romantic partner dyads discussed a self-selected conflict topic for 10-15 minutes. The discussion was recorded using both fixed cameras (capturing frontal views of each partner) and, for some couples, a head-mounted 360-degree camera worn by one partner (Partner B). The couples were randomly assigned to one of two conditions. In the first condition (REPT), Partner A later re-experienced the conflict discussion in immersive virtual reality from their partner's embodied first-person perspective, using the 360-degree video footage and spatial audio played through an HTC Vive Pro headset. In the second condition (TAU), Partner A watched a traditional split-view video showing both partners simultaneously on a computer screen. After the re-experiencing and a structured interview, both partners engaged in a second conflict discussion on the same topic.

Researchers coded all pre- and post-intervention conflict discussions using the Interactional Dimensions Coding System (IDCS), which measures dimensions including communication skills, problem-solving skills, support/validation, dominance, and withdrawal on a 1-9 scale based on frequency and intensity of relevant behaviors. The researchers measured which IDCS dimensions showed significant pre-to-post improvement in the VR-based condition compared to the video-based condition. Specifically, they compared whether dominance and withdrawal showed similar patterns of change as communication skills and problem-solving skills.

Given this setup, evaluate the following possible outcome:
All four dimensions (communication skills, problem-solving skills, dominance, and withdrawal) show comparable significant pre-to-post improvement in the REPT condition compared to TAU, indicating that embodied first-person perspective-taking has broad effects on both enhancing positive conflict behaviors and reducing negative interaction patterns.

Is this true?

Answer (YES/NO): NO